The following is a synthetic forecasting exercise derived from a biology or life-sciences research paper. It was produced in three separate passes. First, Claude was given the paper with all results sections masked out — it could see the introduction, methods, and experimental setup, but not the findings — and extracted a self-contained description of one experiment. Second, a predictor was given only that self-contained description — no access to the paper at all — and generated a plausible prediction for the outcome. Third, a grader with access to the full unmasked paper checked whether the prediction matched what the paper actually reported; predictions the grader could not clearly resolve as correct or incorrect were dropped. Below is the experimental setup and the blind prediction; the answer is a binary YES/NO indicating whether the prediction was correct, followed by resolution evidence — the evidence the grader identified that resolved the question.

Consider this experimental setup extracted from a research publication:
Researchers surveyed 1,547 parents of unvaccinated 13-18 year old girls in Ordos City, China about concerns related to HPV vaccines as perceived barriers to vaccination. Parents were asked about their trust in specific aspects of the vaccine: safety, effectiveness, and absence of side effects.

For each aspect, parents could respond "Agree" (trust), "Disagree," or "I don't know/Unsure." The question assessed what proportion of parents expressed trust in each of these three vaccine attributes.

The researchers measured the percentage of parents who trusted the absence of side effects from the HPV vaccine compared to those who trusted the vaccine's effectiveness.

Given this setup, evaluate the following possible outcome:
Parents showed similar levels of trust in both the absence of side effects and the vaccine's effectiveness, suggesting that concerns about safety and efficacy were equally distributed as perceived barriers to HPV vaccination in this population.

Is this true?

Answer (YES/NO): NO